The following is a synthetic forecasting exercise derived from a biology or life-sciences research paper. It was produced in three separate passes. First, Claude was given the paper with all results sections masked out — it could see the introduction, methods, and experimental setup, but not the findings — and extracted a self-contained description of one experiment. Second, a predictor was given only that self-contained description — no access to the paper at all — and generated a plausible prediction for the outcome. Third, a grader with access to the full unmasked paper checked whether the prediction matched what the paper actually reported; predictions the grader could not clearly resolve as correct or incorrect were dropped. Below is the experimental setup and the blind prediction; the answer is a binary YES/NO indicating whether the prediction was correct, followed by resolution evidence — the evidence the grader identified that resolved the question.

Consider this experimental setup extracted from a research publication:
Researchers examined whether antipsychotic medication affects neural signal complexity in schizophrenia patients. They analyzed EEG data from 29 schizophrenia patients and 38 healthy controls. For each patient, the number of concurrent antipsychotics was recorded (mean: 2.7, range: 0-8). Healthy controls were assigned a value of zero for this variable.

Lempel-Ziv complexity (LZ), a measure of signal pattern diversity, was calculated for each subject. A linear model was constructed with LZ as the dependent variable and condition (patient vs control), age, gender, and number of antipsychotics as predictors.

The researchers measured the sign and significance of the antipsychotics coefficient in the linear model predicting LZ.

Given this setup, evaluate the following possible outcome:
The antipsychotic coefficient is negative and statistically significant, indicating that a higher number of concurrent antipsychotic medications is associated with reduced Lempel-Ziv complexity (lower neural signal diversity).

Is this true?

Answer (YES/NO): YES